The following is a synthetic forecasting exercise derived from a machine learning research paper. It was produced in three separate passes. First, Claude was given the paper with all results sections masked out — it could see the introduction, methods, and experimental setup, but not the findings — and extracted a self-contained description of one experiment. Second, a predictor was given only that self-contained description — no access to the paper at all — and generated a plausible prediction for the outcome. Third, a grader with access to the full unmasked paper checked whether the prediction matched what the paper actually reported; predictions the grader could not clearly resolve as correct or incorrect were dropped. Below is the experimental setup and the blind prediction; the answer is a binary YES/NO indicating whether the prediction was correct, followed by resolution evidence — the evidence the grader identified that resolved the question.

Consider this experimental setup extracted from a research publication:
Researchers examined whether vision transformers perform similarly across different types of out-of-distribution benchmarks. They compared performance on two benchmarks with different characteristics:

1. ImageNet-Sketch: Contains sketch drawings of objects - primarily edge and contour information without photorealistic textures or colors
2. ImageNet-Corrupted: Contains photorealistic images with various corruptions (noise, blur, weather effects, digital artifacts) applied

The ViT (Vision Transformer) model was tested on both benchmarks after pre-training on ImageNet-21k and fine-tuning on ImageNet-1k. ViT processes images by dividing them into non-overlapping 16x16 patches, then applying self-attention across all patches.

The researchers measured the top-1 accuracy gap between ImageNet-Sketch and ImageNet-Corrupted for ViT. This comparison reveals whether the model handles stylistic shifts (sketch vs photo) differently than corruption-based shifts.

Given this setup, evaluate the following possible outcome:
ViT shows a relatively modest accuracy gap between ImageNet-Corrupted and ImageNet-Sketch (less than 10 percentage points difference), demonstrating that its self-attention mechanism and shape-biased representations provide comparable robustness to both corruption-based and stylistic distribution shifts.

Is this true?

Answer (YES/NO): NO